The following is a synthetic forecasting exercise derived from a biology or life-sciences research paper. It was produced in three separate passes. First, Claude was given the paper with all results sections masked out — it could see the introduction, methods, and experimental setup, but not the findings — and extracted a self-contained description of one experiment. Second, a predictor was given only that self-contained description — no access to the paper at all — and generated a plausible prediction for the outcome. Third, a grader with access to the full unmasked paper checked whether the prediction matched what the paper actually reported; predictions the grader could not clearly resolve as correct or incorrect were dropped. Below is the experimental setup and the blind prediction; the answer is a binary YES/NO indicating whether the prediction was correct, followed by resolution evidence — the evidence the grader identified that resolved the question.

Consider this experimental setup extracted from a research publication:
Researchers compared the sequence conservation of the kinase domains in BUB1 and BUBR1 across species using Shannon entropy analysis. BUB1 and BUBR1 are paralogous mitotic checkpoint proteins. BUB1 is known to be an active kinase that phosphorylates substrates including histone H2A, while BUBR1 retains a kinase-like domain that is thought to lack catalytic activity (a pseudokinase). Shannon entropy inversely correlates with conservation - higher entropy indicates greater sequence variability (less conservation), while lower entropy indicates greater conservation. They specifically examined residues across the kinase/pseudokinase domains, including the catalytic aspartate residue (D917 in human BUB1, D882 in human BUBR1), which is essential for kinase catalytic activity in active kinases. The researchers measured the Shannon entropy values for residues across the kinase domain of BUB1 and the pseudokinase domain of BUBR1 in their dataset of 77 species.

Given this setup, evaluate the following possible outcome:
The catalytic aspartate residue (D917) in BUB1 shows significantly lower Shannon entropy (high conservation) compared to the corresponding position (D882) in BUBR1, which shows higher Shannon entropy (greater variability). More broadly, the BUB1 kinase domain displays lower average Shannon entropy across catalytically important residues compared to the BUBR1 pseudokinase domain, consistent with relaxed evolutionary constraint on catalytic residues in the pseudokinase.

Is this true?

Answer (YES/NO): NO